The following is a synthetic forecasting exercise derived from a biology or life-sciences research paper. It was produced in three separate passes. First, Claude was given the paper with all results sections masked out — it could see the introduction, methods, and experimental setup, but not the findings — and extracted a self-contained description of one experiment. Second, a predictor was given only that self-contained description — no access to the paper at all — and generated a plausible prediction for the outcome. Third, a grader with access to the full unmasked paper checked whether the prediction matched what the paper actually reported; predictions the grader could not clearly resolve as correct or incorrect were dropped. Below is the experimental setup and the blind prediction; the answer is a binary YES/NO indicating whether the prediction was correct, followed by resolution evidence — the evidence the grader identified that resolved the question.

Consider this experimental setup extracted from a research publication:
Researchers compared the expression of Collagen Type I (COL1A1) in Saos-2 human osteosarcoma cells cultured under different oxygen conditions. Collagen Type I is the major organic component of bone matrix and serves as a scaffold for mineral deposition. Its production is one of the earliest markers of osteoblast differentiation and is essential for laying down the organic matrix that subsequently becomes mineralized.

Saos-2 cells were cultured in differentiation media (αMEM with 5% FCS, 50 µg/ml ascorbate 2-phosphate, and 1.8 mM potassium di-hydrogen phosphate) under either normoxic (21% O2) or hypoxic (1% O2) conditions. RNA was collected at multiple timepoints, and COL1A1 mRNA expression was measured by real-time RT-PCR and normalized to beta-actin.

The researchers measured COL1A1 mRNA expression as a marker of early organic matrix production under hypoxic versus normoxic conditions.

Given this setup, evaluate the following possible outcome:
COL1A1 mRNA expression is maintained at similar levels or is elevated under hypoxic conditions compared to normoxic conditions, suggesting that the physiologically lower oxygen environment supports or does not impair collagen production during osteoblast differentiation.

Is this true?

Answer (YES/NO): YES